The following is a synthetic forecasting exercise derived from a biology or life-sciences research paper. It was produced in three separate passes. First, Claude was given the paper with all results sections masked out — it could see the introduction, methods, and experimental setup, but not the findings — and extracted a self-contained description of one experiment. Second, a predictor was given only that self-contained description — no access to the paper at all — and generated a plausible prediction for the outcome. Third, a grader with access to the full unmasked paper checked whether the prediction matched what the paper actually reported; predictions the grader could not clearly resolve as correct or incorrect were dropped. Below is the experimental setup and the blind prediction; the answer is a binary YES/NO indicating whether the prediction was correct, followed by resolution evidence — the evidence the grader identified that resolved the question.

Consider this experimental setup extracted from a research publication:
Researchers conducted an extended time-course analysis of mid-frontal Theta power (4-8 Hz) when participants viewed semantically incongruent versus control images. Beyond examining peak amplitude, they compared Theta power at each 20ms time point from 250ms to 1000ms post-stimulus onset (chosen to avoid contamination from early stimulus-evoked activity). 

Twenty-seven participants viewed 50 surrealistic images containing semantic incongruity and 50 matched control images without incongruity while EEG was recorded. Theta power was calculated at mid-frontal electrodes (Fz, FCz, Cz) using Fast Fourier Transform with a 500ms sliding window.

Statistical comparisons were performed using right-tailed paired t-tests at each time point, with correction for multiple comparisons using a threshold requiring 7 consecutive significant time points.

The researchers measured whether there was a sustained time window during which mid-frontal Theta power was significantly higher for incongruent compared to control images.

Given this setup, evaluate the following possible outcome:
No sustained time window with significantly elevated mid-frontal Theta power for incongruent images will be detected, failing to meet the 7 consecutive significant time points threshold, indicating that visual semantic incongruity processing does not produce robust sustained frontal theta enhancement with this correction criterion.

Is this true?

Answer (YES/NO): NO